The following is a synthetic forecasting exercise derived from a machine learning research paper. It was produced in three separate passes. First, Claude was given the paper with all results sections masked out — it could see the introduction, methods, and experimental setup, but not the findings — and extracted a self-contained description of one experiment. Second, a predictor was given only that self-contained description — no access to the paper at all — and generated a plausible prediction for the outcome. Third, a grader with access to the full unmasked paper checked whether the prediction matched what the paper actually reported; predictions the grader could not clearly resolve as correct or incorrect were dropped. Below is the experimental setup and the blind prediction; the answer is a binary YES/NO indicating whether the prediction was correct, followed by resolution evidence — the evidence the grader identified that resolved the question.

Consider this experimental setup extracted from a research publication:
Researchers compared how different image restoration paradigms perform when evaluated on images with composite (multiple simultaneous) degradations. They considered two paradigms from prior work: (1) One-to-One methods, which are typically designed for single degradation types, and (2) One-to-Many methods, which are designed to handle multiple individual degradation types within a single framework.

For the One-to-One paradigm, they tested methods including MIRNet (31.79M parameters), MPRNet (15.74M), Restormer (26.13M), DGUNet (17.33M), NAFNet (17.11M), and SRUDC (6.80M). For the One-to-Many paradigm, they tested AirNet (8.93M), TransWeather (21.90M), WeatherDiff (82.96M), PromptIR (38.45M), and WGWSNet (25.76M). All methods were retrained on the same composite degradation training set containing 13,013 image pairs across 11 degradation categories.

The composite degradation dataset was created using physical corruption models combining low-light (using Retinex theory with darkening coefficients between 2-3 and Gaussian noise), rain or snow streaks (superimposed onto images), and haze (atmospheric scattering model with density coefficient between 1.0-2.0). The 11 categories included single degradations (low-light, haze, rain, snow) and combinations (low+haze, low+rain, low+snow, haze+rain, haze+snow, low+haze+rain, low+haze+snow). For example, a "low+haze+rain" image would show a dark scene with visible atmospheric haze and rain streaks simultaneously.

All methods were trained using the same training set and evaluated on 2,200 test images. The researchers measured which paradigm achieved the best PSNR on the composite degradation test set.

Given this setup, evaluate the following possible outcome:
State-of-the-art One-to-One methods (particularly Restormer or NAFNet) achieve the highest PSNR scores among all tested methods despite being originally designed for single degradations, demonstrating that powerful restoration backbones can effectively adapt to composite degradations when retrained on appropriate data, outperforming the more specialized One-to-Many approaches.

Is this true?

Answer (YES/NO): NO